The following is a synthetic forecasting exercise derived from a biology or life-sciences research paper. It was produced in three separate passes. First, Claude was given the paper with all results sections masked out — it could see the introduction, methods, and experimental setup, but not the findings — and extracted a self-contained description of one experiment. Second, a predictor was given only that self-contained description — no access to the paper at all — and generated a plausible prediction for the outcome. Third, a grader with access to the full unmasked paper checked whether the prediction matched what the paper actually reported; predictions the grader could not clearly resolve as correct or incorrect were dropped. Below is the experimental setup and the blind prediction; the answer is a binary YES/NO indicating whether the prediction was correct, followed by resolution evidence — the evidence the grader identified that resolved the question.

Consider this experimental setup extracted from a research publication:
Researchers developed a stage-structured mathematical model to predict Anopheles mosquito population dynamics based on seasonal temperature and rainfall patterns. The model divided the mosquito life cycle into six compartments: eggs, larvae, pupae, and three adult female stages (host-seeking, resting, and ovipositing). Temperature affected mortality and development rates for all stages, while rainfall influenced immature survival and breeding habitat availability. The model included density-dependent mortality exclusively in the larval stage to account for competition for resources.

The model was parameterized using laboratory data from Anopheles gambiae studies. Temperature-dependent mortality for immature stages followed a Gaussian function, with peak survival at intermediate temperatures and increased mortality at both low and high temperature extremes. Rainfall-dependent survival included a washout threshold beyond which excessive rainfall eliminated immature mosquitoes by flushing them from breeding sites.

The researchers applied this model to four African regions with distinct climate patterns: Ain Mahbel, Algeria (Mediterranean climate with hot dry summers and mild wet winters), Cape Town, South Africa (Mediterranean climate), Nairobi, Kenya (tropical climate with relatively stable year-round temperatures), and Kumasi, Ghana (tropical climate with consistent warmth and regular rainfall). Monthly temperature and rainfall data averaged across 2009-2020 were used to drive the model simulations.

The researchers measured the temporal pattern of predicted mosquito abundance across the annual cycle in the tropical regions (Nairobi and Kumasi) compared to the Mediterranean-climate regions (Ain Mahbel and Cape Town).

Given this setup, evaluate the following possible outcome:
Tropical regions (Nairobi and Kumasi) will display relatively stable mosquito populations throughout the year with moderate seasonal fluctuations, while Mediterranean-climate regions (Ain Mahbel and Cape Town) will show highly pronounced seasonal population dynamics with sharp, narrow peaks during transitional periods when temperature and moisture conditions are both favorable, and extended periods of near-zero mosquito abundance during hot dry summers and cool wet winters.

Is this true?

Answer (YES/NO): NO